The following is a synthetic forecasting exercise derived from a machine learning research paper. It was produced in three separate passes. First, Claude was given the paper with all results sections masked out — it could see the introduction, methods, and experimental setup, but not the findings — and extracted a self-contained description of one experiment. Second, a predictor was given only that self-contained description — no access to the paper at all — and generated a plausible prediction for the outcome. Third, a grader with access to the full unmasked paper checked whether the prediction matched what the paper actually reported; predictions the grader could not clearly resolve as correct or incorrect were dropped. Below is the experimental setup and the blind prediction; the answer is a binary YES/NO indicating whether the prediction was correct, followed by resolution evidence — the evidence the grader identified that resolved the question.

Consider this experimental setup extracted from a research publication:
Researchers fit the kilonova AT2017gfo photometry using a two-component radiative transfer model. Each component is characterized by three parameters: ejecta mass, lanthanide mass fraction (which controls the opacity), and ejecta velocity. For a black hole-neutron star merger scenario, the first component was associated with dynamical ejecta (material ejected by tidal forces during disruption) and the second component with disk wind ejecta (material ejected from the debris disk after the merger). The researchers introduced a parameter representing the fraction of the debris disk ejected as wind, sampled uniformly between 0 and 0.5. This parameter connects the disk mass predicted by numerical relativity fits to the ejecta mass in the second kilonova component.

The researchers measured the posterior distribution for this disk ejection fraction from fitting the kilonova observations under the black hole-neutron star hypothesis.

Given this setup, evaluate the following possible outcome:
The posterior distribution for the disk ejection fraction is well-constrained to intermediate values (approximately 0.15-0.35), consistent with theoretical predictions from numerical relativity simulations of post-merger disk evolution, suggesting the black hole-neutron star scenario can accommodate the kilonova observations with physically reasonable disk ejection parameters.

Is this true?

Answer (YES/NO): NO